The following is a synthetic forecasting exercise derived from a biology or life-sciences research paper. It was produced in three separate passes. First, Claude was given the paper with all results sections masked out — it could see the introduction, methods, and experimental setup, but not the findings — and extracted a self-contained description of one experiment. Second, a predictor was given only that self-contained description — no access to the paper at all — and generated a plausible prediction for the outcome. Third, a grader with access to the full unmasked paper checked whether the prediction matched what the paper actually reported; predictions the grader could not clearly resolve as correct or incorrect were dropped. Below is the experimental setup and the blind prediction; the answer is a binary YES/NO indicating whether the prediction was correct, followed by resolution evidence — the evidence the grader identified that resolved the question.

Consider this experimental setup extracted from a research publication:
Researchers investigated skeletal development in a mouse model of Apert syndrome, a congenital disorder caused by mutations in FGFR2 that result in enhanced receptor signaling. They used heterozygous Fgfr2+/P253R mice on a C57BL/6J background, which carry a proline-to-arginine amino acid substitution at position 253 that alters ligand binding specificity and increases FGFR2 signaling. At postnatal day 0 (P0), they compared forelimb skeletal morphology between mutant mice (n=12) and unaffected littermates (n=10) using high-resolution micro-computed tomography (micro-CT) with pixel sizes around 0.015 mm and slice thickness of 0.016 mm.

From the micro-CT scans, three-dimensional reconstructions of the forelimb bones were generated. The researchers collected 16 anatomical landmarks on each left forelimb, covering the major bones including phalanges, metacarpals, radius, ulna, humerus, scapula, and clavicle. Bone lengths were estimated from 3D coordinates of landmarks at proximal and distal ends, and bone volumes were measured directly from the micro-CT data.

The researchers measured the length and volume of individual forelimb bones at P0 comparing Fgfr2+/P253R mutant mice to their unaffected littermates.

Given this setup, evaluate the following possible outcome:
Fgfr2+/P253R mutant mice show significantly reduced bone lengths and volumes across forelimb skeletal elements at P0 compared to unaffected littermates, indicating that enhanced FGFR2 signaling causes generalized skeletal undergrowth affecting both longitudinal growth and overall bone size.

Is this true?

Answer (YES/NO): NO